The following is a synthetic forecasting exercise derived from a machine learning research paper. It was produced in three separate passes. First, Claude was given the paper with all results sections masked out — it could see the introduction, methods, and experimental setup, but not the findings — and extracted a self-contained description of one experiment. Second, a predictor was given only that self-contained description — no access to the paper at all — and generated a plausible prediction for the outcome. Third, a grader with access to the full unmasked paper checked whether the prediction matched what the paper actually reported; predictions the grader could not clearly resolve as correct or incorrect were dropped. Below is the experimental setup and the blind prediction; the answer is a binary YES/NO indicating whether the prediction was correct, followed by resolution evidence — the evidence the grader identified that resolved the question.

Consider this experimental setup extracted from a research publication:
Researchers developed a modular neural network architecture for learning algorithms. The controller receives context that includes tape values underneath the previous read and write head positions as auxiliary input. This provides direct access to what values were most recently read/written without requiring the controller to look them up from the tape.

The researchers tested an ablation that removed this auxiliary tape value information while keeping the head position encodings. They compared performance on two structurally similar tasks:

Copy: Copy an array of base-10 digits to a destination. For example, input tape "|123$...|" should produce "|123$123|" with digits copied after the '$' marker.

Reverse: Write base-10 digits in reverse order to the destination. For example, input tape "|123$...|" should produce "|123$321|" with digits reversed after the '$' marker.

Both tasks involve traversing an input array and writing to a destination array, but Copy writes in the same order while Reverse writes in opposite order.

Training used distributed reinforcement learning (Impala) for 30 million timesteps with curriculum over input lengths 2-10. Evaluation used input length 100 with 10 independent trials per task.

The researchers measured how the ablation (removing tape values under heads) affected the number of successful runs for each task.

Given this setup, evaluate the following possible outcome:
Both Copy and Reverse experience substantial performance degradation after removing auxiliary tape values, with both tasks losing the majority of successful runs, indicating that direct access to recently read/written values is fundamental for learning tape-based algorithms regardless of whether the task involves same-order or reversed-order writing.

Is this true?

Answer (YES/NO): NO